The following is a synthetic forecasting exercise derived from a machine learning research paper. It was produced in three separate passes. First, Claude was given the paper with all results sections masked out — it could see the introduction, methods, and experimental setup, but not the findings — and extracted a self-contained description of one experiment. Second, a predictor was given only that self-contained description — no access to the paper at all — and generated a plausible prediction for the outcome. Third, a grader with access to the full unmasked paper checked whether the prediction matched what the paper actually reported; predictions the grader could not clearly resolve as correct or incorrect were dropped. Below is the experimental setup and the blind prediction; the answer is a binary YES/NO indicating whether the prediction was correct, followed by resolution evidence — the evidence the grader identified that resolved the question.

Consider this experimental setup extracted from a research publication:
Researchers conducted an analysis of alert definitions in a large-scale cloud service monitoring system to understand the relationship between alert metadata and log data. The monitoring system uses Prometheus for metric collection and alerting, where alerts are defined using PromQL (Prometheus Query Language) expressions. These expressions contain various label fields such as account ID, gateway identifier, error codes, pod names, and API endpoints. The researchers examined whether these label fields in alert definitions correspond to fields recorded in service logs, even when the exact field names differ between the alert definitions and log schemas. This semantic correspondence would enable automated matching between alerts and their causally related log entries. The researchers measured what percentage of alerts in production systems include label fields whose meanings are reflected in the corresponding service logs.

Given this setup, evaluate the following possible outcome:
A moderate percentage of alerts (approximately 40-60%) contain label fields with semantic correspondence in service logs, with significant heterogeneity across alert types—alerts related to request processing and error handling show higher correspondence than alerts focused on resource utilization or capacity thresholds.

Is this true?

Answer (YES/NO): NO